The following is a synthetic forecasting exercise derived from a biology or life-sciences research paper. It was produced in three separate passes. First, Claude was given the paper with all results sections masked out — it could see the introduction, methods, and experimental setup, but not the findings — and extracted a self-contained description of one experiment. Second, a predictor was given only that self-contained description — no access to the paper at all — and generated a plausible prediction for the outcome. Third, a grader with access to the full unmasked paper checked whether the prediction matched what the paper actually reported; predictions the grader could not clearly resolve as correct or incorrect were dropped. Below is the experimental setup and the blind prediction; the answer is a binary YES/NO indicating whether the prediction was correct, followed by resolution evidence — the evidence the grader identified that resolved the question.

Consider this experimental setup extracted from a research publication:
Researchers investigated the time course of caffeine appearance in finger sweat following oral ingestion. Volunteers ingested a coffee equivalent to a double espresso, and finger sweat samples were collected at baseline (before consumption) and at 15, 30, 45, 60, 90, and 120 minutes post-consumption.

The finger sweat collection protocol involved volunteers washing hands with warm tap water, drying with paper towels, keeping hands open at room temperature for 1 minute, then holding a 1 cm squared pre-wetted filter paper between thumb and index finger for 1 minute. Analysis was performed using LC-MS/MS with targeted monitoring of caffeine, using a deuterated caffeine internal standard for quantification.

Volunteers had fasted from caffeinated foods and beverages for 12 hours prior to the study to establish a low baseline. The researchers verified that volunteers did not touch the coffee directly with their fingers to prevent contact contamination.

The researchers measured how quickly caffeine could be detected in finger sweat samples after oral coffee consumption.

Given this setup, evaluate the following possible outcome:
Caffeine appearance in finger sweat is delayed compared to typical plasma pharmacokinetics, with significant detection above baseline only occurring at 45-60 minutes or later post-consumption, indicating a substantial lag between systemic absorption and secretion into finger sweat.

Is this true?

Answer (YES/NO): NO